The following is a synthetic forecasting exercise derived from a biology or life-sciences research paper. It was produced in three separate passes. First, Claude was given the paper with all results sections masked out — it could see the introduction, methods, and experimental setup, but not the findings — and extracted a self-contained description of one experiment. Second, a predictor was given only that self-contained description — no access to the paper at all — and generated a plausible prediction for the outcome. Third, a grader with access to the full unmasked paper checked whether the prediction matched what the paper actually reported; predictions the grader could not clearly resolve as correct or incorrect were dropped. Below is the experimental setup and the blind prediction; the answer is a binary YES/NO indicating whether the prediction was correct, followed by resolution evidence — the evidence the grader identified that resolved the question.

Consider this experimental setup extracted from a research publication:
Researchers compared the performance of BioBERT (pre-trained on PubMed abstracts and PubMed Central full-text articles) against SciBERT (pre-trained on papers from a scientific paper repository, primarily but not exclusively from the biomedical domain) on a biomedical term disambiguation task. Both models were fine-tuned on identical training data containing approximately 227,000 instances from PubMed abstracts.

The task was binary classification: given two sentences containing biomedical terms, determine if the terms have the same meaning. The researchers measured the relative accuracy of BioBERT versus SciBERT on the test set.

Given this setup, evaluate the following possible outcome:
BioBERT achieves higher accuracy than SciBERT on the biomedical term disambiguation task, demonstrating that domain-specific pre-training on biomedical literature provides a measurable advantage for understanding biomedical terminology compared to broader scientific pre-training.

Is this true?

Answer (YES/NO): YES